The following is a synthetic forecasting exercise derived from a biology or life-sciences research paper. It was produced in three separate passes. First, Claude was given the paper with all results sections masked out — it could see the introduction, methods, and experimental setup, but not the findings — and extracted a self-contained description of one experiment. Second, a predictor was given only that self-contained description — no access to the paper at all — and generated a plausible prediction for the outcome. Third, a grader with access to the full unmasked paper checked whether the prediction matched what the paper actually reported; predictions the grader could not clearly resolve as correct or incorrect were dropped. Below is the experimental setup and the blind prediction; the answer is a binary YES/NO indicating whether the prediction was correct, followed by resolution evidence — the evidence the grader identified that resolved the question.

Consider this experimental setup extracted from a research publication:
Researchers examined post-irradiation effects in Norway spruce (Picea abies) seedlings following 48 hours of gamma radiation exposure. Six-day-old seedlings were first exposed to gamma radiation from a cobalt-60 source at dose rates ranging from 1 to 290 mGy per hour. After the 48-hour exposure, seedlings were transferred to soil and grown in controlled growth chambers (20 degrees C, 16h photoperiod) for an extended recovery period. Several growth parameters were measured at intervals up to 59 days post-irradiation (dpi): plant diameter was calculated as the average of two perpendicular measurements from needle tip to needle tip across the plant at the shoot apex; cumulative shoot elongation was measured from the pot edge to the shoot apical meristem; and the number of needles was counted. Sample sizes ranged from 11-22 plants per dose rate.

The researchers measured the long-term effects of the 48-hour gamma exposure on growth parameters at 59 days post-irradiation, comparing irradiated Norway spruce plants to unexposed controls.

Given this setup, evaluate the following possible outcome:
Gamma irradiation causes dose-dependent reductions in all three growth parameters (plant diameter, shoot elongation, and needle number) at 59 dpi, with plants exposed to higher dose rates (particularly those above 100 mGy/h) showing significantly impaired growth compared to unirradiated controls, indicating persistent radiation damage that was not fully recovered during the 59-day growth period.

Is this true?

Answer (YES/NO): NO